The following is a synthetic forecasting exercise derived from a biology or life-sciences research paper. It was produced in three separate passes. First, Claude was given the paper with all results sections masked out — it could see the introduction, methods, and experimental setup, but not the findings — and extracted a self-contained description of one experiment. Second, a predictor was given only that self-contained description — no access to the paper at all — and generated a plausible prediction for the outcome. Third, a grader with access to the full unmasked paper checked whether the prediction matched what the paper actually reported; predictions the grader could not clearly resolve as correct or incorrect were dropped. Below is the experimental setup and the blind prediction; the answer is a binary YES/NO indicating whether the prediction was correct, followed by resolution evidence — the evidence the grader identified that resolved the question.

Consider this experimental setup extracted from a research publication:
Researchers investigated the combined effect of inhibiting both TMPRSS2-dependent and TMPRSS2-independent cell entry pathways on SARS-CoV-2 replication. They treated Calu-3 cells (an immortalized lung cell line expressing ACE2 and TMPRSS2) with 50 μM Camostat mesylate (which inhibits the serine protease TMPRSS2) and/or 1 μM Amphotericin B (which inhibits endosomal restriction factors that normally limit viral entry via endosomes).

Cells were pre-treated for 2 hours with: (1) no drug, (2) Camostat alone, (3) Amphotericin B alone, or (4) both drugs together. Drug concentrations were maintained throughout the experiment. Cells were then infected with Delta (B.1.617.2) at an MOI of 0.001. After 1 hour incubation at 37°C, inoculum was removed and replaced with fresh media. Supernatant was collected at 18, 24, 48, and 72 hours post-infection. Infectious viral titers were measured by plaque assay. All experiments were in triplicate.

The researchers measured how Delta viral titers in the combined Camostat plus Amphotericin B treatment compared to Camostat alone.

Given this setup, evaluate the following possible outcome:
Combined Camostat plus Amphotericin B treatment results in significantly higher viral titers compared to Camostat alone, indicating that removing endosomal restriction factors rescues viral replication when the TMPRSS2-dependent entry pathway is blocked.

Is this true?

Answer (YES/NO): NO